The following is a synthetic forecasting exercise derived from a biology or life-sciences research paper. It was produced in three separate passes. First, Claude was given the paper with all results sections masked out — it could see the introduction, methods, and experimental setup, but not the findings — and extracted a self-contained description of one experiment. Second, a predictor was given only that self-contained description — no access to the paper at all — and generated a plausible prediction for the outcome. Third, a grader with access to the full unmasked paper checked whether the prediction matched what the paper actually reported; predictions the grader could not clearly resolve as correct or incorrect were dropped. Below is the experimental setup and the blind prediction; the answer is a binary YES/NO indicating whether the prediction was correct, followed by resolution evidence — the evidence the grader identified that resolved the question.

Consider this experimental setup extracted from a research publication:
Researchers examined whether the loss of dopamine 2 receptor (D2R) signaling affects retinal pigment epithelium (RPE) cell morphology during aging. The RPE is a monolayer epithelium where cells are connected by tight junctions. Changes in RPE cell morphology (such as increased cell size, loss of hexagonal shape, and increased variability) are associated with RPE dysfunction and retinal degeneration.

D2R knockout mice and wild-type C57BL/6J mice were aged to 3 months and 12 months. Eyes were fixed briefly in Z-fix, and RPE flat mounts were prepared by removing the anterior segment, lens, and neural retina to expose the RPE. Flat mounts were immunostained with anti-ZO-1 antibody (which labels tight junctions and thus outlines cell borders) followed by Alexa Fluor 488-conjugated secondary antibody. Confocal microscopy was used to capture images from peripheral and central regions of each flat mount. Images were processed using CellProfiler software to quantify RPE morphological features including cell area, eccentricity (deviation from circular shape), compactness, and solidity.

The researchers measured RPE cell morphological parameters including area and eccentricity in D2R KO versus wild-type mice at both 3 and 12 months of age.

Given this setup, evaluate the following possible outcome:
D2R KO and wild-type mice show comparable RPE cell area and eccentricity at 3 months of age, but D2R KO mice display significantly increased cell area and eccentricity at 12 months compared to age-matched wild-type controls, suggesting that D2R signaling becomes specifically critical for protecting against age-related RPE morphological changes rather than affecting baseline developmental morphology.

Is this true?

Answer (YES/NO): NO